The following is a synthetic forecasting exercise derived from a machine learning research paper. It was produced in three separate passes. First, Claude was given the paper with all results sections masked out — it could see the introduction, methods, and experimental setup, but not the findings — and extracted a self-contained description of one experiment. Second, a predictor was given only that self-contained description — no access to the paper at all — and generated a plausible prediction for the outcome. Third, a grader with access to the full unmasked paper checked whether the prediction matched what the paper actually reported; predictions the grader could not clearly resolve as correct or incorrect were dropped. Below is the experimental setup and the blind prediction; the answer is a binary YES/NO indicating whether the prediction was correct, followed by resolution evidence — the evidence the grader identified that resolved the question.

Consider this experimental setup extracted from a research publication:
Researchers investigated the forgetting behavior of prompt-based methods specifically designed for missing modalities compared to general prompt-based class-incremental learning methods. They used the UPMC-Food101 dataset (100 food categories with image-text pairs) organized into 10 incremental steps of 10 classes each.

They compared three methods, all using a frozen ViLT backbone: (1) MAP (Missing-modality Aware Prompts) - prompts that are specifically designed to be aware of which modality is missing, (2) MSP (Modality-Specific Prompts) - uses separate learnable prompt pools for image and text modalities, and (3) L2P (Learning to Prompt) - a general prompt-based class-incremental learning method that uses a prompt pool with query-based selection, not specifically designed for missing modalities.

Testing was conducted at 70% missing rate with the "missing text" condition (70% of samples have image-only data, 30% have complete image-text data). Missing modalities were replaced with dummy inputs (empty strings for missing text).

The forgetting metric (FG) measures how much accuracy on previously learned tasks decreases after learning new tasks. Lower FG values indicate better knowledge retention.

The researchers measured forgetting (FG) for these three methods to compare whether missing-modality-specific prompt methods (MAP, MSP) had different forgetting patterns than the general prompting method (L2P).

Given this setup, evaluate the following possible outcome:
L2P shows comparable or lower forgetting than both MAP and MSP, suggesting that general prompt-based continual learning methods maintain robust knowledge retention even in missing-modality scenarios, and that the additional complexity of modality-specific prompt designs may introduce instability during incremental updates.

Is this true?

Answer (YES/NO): YES